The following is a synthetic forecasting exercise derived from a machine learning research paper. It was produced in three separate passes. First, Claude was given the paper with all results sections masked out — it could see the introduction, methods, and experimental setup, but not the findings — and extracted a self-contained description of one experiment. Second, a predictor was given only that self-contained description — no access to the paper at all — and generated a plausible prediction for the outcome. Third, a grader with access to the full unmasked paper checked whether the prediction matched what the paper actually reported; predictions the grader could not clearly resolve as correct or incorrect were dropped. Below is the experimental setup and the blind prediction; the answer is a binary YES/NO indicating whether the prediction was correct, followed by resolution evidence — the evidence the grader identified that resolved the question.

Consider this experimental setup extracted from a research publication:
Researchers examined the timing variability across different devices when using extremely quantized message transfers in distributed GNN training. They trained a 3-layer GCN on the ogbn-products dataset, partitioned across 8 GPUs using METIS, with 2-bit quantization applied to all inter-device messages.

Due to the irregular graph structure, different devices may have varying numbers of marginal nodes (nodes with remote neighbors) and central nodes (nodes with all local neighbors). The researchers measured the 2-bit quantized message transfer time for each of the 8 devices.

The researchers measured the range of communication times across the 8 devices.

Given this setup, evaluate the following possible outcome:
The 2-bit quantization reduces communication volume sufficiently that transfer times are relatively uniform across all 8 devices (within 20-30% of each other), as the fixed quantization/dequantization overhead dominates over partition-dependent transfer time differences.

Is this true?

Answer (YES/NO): NO